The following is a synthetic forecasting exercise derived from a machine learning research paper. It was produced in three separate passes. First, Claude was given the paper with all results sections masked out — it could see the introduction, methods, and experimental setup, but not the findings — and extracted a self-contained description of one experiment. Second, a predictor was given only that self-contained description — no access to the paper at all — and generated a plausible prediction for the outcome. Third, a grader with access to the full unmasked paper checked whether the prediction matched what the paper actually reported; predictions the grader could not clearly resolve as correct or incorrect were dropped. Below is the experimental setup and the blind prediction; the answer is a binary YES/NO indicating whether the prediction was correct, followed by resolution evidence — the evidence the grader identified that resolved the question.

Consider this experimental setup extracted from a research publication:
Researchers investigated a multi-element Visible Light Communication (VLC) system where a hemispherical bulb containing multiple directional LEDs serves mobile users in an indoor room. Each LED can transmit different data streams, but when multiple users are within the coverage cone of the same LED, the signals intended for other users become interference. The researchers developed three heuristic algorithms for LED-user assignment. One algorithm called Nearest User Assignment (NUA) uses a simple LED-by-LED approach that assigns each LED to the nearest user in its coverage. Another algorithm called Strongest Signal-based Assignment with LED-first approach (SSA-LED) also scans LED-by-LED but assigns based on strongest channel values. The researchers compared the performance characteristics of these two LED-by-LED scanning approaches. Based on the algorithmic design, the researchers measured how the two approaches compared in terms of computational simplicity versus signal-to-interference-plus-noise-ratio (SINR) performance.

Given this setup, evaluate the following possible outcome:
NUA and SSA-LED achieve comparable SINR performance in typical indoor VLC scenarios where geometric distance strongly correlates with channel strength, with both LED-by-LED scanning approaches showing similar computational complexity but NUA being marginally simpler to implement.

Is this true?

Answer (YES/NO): NO